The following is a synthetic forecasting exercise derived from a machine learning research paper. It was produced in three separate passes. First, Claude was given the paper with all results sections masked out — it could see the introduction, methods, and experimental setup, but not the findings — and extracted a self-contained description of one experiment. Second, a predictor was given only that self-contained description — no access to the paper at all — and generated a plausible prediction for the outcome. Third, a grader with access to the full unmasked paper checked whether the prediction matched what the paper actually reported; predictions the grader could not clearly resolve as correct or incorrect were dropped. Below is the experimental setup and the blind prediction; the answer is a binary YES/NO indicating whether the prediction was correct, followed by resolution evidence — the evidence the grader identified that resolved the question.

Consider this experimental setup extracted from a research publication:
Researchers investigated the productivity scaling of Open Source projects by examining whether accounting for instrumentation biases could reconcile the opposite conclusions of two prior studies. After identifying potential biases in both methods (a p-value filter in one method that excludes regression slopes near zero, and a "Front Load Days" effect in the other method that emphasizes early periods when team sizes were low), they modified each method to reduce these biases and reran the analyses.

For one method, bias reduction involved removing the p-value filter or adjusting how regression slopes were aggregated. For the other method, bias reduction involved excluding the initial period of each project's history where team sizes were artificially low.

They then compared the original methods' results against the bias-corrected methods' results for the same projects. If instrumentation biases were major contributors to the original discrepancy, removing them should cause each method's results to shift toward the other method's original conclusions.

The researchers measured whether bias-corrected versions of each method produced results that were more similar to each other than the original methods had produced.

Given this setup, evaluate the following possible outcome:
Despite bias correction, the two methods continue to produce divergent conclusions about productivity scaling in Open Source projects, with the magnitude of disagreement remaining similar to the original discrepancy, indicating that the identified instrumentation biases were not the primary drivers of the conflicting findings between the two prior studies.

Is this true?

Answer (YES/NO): NO